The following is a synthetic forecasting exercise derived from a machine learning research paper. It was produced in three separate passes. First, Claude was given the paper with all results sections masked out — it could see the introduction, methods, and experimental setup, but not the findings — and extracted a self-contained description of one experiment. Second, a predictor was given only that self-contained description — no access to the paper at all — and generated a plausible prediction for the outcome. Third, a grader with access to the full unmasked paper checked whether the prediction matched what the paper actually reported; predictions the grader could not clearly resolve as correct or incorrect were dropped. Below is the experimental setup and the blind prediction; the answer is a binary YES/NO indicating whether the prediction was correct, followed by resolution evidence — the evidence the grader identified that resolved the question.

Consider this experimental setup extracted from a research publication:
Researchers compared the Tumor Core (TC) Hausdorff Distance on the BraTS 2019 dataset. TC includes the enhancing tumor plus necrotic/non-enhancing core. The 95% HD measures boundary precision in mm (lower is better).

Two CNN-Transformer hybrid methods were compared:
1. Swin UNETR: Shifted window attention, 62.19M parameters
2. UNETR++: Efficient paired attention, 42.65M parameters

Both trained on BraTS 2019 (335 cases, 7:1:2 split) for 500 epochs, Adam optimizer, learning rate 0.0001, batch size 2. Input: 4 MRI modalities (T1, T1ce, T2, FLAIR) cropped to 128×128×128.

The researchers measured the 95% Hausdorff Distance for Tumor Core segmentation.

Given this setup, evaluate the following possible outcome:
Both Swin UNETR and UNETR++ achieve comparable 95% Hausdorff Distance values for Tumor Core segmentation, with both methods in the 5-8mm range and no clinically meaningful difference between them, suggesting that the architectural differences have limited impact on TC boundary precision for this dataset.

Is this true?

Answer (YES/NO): NO